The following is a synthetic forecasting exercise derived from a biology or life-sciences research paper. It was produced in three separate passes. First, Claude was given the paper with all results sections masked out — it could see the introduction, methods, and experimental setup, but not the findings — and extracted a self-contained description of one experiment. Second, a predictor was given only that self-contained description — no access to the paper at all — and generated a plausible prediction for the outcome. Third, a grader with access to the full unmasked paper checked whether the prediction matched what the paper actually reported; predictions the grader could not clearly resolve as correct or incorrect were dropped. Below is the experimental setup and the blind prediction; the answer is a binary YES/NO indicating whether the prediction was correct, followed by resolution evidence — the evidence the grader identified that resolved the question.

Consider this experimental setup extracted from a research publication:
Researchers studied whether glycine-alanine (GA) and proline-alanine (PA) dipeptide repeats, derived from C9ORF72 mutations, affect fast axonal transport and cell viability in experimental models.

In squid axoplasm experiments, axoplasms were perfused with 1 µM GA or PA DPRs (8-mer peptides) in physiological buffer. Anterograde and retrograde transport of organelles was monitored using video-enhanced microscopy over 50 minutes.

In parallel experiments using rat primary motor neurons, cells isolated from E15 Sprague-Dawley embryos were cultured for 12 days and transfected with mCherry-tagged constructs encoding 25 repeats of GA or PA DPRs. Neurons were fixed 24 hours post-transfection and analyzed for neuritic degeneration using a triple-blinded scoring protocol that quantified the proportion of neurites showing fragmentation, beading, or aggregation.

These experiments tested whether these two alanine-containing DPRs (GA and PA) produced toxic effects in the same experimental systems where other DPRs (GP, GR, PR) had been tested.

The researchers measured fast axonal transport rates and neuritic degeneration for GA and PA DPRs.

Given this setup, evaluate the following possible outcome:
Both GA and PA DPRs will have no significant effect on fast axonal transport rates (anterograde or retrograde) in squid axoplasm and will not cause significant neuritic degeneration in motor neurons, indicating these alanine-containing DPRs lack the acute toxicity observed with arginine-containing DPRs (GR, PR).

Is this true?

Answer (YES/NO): YES